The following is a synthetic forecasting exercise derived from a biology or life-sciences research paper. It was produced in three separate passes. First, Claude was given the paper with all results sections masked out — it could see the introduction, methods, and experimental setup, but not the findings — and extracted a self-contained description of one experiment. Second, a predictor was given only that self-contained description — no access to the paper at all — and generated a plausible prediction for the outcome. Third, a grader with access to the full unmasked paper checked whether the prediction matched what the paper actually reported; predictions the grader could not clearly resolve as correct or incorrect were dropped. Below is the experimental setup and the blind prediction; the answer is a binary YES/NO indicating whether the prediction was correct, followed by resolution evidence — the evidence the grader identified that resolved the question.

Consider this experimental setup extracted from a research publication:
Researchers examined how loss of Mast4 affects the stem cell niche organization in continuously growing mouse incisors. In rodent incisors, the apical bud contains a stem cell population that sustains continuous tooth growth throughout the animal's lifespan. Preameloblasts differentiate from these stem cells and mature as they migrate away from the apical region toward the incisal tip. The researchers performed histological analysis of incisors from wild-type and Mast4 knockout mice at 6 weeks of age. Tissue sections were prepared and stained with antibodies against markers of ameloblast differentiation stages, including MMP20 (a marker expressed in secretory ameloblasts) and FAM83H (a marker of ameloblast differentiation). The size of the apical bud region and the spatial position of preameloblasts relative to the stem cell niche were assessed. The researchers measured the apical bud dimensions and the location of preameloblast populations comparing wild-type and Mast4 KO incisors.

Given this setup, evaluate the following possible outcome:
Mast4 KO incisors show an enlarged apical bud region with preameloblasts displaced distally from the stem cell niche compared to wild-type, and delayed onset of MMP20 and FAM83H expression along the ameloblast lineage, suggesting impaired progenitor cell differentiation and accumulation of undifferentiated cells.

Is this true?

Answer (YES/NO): NO